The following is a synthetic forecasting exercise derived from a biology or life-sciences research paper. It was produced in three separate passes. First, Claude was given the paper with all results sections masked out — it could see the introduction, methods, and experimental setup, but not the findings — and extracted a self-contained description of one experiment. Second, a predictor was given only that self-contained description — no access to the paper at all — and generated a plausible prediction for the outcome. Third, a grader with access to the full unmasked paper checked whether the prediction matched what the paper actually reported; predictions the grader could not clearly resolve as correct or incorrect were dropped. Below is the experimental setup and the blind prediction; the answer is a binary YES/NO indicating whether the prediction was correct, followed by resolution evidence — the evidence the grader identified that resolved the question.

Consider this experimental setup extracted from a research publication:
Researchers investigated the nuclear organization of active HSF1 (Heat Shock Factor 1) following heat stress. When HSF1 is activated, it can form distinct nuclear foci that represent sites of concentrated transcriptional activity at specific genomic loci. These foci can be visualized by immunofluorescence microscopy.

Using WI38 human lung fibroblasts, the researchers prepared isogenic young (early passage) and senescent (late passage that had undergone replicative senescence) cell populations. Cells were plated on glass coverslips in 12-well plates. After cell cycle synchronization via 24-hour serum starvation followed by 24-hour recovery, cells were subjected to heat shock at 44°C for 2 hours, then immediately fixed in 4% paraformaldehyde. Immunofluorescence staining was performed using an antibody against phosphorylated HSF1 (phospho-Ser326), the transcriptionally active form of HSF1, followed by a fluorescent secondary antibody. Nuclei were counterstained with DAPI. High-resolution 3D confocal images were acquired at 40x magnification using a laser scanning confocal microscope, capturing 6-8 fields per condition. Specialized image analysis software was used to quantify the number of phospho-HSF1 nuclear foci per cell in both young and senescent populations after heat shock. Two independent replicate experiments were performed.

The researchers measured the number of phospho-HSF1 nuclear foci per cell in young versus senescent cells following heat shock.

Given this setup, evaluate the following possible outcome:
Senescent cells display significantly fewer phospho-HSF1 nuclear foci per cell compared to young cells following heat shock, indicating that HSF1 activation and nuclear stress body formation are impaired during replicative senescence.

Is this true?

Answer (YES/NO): NO